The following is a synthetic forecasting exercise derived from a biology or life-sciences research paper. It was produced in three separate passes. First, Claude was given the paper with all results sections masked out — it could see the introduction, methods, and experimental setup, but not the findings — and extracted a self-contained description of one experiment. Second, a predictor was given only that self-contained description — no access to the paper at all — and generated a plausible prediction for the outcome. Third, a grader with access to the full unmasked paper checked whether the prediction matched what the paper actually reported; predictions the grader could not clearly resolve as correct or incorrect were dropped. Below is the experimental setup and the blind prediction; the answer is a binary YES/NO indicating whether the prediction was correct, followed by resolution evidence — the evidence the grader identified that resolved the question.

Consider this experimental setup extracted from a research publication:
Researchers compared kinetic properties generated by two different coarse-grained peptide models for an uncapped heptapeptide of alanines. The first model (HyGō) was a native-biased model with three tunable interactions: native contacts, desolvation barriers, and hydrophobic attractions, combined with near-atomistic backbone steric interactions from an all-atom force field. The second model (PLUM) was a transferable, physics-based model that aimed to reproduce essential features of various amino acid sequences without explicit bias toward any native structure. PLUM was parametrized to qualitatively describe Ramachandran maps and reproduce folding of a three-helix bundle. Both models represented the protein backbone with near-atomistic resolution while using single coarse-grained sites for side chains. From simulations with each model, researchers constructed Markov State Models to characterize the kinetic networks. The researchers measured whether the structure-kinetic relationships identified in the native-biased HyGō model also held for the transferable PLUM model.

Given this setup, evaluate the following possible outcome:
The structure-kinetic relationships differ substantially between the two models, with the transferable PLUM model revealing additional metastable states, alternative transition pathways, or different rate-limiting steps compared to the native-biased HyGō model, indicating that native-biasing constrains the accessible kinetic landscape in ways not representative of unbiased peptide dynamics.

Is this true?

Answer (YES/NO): NO